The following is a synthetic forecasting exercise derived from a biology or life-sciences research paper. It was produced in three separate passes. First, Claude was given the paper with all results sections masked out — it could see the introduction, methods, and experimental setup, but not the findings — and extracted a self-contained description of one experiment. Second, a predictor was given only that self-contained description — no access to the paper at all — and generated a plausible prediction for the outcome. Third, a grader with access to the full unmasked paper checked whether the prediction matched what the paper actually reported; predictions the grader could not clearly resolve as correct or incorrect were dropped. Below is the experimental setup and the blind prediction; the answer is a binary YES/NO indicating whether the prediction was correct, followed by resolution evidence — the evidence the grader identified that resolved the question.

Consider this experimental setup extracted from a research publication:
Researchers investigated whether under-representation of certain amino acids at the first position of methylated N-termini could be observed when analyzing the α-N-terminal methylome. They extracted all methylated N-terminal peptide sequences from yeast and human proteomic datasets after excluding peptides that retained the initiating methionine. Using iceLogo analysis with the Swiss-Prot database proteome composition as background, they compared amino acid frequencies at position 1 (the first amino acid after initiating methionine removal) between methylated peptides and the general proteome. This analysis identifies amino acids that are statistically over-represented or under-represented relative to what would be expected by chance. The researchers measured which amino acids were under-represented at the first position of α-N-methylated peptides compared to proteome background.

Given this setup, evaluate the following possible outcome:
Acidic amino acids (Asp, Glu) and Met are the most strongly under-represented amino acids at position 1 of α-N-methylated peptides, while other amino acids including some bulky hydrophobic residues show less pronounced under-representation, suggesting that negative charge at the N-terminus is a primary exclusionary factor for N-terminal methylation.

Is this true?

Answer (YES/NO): NO